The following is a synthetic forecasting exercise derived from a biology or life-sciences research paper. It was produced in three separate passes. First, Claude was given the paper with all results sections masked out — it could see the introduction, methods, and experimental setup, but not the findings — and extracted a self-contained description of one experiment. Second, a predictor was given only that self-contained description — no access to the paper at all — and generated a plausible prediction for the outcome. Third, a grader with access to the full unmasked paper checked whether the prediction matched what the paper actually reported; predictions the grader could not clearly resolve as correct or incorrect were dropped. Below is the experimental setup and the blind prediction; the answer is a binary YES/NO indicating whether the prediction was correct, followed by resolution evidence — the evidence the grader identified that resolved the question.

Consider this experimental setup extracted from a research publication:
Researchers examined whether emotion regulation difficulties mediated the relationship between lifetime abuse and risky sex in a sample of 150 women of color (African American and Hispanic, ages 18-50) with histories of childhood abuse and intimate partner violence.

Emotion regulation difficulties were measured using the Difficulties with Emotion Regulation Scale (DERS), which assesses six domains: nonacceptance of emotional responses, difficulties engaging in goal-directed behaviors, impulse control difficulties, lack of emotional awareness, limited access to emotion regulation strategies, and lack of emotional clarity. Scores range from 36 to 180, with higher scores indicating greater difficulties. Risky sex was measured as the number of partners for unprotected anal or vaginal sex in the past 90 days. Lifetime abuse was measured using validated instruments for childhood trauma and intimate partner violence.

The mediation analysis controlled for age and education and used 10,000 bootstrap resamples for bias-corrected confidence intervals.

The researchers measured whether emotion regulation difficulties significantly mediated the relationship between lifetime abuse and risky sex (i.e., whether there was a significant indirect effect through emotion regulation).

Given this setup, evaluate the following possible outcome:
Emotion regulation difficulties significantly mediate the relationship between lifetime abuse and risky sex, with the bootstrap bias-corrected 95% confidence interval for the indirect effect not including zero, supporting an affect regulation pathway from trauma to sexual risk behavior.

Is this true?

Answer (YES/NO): NO